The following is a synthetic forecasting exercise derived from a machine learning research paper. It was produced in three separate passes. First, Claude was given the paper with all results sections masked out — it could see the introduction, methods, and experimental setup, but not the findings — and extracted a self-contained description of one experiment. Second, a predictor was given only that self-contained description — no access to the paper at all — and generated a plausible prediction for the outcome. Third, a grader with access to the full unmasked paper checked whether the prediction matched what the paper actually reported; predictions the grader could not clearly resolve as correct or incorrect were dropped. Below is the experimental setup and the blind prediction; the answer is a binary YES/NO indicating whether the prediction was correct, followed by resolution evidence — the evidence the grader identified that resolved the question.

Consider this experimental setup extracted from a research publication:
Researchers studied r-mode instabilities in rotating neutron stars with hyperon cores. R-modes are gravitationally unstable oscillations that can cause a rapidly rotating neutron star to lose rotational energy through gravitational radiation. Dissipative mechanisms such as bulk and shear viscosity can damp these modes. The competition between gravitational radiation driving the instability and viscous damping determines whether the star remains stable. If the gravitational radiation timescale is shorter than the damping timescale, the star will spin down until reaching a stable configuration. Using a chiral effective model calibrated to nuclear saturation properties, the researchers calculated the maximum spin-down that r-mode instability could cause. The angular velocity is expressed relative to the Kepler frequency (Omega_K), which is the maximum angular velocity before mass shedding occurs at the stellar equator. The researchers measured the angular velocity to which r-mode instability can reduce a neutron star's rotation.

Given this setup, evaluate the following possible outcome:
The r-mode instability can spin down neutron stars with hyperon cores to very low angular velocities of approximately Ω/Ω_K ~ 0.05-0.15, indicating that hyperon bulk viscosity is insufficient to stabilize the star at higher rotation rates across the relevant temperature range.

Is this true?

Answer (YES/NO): NO